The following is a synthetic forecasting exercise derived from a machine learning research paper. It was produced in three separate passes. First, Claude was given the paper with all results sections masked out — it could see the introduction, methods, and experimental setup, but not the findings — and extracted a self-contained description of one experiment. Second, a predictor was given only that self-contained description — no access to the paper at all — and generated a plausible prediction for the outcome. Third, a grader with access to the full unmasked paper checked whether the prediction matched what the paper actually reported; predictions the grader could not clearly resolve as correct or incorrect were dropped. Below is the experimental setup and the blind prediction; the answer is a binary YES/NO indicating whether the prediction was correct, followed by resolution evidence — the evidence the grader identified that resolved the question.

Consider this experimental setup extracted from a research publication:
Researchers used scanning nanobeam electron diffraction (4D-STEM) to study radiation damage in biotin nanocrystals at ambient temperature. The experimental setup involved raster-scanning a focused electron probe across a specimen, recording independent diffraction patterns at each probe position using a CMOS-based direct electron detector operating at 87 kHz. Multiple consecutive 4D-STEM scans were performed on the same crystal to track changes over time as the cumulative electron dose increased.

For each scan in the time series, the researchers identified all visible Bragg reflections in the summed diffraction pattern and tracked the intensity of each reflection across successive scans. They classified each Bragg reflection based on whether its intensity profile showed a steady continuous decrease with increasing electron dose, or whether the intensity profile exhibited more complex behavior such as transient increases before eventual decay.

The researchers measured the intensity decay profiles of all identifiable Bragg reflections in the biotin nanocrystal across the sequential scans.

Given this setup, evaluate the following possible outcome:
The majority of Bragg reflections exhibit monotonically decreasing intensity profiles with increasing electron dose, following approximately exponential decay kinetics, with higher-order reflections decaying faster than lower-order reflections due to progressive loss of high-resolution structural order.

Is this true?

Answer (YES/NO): NO